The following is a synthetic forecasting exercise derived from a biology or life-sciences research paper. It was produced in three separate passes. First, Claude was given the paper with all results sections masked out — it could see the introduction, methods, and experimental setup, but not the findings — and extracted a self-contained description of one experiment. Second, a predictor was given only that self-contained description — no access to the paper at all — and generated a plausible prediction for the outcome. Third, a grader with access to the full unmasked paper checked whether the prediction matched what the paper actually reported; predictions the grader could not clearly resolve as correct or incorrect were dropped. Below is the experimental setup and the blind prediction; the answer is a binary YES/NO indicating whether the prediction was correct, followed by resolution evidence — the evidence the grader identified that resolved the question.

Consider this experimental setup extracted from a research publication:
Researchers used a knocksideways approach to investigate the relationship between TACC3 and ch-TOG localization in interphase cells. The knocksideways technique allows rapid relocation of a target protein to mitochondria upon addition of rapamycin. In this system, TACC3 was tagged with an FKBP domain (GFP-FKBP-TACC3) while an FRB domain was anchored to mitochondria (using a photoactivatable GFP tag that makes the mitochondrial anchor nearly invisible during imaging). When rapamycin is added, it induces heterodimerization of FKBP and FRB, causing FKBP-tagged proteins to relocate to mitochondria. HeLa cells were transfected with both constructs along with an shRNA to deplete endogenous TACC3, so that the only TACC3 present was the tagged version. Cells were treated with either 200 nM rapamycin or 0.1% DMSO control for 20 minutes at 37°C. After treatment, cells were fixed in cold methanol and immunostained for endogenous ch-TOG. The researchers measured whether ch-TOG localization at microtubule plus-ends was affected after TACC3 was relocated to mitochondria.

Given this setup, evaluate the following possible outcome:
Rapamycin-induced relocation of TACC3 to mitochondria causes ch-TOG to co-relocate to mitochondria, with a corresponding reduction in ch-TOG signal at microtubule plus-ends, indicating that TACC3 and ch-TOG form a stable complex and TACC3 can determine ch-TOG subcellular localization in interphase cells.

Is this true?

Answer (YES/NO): YES